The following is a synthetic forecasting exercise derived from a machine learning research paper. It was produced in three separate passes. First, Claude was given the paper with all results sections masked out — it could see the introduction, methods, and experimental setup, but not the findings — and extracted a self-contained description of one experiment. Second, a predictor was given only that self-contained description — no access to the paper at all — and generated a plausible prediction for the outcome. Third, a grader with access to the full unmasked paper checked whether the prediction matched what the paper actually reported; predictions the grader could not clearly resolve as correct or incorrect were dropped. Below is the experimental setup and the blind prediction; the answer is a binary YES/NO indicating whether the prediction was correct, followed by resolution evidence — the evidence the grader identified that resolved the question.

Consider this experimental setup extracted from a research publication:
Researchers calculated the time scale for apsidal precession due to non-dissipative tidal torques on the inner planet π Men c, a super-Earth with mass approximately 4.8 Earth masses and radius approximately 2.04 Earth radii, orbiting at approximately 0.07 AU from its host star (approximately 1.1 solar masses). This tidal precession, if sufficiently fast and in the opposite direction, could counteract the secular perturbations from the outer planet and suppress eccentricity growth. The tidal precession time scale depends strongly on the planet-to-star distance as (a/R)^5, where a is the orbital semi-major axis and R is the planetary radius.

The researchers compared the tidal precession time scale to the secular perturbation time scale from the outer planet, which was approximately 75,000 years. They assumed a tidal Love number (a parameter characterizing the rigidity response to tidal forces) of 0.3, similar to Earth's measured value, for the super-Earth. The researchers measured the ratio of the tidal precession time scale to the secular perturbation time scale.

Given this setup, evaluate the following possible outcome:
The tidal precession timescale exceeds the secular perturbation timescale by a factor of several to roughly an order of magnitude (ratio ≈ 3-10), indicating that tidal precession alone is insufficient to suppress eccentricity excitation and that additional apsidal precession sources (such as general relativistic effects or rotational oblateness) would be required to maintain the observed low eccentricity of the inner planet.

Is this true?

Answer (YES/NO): NO